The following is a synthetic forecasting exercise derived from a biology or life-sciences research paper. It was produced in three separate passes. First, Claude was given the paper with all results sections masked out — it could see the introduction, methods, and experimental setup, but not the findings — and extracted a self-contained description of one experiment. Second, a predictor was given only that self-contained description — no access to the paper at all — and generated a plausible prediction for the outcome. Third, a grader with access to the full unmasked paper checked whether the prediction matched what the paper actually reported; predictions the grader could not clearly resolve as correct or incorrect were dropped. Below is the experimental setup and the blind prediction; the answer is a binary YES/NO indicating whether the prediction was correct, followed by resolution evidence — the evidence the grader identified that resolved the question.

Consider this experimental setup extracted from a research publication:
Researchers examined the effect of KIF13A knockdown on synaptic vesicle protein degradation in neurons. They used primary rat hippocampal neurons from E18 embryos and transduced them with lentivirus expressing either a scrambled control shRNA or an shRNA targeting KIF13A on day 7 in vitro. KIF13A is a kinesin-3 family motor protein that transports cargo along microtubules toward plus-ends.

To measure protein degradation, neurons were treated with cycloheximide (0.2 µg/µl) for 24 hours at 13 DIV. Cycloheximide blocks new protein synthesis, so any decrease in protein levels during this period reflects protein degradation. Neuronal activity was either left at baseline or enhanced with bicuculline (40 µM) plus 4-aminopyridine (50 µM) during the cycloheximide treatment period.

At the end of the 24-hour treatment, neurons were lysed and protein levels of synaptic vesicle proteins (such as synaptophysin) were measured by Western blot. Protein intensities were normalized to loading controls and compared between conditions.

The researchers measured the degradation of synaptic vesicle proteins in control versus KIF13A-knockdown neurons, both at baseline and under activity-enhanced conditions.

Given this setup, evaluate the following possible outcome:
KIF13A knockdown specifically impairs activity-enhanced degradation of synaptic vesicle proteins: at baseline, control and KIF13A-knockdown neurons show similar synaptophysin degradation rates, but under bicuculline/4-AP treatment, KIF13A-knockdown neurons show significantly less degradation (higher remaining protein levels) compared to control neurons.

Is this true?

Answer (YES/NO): NO